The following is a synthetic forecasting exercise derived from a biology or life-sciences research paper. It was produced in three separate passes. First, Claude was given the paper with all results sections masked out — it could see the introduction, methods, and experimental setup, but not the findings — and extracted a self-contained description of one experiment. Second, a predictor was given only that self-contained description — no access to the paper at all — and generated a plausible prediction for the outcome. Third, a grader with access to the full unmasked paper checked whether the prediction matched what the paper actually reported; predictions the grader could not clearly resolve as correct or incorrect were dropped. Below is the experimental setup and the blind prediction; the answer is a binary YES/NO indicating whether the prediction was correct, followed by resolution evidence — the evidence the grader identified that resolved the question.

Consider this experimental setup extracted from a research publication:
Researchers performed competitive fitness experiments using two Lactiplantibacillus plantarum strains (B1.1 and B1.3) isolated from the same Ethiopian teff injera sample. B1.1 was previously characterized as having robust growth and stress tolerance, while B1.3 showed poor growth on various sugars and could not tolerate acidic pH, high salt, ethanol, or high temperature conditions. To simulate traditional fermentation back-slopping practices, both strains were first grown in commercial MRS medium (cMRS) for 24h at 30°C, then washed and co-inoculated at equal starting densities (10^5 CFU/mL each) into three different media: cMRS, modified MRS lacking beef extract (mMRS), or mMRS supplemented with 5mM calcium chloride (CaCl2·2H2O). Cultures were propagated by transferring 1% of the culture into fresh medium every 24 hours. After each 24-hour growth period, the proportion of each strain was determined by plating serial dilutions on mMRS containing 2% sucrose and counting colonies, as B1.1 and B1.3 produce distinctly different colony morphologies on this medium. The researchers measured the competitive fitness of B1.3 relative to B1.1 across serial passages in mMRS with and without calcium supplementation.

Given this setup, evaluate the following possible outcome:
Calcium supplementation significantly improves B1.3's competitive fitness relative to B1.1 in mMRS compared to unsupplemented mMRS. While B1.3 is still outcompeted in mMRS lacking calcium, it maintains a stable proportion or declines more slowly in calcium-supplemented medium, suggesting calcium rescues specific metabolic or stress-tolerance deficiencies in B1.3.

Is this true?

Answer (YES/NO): YES